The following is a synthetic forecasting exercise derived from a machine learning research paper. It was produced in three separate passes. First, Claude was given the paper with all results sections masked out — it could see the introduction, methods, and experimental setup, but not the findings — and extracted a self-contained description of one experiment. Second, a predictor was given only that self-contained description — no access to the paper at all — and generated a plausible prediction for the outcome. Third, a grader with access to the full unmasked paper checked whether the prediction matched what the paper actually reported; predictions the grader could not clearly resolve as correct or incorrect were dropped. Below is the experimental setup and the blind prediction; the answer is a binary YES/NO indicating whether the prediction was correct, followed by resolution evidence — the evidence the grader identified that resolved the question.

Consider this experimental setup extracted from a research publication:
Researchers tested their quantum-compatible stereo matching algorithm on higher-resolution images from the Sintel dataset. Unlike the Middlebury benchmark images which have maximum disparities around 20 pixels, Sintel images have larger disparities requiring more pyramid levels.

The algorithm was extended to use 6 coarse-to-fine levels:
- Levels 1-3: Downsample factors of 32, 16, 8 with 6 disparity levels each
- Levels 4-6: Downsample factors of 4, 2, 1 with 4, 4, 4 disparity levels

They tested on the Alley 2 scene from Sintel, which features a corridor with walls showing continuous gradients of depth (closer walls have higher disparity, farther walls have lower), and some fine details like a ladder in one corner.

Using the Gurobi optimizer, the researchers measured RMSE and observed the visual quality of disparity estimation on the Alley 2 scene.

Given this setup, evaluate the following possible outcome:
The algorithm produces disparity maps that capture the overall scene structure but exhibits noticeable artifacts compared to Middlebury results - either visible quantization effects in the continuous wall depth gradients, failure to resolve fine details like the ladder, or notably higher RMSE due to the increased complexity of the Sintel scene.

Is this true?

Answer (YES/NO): NO